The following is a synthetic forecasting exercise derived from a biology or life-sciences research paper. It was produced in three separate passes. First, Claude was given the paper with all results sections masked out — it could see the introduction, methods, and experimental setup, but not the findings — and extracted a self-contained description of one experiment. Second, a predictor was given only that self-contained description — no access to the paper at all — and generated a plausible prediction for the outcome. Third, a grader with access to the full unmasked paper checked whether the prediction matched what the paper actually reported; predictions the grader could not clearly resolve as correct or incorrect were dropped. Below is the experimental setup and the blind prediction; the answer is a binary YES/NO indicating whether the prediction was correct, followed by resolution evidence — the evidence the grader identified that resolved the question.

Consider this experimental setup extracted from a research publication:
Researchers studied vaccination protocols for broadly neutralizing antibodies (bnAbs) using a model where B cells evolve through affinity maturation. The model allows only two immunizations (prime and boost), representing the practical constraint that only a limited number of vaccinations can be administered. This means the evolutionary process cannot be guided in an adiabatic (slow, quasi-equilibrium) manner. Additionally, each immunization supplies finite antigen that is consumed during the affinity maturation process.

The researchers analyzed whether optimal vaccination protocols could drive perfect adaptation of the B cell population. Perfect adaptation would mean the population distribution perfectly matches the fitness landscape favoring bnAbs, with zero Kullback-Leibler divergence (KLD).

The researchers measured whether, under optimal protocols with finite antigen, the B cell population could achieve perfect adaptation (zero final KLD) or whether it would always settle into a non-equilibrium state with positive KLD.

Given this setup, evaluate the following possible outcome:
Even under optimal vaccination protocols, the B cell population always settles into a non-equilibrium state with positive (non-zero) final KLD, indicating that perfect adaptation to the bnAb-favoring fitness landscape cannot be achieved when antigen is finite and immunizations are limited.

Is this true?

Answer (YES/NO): YES